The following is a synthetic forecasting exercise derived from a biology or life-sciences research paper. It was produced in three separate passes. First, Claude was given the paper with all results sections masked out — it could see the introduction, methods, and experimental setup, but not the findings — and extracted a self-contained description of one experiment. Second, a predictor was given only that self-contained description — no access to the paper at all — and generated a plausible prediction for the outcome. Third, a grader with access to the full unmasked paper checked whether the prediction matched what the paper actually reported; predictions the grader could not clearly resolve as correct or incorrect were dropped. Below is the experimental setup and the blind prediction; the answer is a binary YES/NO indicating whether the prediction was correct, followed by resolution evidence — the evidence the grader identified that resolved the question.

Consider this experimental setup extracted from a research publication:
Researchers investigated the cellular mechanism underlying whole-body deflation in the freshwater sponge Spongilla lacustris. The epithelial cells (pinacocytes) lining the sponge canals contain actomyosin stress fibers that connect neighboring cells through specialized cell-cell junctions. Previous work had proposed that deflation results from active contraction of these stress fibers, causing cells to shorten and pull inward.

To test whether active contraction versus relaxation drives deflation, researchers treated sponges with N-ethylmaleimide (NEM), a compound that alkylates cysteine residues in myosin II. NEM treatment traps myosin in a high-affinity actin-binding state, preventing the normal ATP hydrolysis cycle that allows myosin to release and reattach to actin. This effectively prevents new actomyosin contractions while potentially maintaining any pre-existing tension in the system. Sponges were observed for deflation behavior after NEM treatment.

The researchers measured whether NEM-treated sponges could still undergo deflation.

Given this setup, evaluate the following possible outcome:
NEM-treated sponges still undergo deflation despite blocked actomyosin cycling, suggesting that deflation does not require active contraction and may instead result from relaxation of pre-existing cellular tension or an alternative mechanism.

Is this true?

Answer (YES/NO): NO